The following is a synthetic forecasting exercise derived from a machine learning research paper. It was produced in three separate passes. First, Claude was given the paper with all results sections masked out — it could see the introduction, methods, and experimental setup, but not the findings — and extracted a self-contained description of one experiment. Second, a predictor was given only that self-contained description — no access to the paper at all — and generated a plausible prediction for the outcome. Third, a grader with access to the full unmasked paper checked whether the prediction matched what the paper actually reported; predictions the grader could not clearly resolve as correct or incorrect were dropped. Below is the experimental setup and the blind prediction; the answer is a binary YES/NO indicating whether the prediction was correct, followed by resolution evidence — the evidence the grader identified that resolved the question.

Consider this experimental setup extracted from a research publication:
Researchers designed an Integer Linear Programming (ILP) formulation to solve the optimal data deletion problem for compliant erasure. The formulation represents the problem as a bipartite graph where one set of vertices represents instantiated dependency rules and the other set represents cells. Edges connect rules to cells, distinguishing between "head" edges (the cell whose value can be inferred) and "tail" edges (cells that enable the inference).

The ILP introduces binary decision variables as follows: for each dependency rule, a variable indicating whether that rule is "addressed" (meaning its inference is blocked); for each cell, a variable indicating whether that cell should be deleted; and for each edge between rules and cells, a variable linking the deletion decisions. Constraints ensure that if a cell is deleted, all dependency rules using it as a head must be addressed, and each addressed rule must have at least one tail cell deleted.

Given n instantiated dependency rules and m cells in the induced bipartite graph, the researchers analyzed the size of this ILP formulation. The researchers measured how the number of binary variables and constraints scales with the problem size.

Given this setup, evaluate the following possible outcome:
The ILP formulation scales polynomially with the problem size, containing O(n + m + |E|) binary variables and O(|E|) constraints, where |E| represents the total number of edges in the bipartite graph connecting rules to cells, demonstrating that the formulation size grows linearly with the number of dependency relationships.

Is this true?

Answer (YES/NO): NO